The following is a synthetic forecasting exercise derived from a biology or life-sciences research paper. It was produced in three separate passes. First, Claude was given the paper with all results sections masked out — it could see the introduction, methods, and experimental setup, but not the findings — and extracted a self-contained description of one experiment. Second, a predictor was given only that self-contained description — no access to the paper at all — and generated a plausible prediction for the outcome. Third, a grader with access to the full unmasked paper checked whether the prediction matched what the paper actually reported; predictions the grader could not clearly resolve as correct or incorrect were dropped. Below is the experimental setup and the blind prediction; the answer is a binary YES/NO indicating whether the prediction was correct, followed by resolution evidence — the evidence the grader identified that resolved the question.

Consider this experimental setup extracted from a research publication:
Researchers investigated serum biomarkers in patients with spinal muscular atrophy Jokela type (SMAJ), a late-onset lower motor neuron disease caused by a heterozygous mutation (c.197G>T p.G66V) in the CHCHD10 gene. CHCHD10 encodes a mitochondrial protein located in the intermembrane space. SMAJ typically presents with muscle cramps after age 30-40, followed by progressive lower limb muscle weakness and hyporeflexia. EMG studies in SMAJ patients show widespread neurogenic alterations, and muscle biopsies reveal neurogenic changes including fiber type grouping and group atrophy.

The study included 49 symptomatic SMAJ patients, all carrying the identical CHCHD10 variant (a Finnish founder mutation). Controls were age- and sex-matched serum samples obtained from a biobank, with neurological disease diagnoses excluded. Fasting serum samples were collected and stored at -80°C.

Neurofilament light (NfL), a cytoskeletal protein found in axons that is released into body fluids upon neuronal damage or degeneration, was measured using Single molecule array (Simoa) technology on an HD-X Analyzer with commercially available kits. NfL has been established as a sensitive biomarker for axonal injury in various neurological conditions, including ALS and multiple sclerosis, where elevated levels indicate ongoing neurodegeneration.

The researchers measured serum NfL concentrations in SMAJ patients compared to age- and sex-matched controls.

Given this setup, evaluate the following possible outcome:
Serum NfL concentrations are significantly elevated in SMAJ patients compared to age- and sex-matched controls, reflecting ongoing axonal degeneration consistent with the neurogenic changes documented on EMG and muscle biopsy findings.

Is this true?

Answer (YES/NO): NO